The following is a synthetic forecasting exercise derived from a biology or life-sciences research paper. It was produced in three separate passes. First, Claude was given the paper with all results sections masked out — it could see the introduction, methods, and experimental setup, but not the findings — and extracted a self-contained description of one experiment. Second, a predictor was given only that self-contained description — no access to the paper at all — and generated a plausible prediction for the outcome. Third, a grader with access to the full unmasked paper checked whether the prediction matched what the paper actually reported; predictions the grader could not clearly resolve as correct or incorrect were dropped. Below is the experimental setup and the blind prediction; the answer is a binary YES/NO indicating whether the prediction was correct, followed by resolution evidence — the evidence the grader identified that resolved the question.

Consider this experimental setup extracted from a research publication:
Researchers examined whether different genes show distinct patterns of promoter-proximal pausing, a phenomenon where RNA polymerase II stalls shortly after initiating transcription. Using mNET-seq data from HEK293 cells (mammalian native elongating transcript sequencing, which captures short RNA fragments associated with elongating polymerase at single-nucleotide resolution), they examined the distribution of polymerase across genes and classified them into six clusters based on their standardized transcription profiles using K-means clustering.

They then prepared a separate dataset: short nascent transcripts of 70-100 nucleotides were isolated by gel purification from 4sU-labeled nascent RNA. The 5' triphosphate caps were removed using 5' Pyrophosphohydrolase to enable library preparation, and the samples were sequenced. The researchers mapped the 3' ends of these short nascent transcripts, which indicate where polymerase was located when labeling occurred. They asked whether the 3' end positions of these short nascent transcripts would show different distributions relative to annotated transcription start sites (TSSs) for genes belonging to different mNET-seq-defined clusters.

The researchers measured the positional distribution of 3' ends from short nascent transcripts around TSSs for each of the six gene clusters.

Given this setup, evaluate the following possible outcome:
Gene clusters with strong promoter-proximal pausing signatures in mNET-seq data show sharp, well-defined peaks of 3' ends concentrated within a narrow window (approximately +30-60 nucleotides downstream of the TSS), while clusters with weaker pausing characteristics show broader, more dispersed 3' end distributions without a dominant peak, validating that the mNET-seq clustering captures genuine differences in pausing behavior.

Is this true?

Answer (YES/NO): NO